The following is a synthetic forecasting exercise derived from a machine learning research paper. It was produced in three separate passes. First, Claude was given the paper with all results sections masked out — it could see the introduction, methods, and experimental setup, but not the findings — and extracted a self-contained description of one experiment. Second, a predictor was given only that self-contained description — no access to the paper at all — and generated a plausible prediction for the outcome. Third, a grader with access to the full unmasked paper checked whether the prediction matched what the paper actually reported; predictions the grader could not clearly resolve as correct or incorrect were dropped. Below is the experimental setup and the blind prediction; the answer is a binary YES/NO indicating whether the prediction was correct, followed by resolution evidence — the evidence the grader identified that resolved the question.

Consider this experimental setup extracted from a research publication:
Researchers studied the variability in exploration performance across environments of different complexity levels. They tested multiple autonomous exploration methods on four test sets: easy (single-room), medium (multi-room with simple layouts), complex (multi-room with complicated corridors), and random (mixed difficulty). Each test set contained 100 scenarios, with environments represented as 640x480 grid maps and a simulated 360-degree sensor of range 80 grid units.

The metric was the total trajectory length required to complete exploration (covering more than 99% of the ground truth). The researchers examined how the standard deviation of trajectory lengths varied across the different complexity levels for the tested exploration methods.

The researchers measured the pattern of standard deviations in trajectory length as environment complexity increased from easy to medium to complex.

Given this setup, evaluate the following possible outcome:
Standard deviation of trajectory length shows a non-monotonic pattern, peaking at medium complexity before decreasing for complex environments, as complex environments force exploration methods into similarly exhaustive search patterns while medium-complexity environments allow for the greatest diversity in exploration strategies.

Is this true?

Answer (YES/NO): NO